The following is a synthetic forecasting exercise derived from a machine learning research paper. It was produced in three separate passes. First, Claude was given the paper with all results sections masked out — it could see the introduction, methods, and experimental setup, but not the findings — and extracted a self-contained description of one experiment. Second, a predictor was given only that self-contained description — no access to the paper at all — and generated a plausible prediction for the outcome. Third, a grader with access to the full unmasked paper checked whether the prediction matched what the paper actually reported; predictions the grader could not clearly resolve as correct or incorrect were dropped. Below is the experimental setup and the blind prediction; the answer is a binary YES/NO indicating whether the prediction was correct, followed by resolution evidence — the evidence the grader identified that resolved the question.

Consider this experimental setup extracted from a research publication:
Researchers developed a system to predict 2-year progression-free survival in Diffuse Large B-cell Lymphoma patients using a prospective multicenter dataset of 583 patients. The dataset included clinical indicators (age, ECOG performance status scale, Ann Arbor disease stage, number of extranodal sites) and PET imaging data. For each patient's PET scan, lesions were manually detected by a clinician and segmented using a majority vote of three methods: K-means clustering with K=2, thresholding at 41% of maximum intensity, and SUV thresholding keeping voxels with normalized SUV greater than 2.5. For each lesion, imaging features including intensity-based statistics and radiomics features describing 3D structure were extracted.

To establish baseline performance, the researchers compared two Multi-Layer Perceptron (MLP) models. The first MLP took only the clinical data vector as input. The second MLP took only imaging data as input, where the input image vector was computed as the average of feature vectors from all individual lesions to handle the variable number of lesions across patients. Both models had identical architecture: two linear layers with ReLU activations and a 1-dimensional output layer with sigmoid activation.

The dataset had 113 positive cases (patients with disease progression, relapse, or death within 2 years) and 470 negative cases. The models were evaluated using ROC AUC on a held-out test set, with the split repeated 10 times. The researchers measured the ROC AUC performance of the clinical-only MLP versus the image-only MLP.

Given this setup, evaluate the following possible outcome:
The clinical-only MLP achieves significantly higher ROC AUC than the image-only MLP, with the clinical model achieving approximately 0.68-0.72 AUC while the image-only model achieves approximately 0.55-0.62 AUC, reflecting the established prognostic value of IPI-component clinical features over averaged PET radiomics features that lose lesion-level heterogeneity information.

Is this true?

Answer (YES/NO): NO